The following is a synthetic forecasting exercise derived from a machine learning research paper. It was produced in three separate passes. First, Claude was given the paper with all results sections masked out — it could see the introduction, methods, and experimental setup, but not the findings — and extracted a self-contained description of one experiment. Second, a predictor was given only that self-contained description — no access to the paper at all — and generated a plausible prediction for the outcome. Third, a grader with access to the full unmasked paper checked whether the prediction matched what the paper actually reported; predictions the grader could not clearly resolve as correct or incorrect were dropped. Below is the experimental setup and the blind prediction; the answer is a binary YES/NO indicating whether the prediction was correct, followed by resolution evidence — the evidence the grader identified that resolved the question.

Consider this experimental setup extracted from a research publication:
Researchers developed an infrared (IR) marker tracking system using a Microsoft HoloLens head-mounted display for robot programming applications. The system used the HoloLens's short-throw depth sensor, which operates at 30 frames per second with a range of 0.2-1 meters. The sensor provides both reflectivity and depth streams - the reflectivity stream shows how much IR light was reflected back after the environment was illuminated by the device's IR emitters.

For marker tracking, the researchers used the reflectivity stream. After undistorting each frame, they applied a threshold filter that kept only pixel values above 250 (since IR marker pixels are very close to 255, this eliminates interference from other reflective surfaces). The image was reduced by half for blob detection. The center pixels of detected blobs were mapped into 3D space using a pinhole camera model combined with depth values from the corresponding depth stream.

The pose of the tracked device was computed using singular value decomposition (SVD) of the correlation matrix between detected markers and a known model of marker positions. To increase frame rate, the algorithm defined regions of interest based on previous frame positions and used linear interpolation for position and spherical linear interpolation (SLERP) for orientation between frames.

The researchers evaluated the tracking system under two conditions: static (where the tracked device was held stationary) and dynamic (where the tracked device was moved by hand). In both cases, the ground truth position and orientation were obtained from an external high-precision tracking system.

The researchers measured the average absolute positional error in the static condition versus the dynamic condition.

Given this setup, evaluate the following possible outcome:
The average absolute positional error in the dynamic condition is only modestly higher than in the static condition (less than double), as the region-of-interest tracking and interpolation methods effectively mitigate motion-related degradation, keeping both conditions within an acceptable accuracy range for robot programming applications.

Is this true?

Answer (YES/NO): NO